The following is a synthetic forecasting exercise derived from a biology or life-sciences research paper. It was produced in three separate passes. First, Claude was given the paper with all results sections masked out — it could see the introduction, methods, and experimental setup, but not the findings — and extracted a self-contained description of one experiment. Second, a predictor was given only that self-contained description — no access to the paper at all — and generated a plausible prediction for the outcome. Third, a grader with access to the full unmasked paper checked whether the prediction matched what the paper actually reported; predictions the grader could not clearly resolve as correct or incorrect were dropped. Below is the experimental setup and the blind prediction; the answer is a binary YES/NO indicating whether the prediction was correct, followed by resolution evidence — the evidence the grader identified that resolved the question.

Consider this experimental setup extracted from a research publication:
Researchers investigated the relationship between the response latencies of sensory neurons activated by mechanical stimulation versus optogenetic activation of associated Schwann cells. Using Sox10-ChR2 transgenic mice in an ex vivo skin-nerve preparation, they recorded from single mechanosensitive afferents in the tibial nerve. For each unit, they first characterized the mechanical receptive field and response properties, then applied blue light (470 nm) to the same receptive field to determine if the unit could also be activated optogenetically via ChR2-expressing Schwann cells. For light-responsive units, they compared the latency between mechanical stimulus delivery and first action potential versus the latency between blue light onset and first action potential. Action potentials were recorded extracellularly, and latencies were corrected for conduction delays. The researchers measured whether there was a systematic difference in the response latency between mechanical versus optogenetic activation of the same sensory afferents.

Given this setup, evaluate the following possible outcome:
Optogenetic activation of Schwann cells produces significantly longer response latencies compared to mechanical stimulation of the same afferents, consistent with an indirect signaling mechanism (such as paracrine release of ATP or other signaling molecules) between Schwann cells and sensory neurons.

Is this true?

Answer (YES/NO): NO